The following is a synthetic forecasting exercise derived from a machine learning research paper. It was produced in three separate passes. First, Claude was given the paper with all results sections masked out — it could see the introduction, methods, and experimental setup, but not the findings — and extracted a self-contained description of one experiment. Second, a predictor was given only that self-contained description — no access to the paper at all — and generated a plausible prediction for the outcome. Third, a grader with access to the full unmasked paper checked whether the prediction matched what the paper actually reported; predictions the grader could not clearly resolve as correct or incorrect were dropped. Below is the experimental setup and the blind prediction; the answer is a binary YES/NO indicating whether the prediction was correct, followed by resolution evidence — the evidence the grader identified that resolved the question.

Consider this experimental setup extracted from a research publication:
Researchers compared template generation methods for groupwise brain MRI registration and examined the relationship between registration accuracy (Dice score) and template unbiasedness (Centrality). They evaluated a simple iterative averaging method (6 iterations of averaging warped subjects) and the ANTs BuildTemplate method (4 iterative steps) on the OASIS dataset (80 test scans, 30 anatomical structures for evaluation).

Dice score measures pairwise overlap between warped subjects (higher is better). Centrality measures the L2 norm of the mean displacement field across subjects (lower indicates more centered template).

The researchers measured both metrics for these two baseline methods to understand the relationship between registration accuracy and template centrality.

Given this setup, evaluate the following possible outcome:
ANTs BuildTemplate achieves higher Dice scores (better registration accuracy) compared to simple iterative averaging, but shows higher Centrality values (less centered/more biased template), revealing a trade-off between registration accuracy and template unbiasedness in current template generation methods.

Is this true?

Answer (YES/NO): NO